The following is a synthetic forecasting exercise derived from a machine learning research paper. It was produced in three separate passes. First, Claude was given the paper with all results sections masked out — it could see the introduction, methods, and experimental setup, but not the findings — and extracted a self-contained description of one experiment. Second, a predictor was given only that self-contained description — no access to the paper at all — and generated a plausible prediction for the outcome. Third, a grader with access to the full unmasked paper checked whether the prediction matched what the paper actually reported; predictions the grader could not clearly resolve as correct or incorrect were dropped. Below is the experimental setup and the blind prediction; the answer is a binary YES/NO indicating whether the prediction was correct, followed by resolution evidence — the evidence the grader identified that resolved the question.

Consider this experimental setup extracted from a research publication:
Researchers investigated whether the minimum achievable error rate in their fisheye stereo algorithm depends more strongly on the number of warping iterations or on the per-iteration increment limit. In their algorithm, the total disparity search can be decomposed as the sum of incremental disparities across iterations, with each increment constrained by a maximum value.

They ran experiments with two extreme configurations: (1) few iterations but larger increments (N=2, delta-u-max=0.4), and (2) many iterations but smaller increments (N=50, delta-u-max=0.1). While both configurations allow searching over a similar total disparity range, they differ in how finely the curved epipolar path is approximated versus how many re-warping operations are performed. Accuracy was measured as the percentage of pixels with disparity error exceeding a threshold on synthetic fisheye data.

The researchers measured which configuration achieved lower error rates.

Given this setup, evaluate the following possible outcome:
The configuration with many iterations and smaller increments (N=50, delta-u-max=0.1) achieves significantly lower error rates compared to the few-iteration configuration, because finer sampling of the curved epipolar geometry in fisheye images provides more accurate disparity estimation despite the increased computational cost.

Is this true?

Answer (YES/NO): YES